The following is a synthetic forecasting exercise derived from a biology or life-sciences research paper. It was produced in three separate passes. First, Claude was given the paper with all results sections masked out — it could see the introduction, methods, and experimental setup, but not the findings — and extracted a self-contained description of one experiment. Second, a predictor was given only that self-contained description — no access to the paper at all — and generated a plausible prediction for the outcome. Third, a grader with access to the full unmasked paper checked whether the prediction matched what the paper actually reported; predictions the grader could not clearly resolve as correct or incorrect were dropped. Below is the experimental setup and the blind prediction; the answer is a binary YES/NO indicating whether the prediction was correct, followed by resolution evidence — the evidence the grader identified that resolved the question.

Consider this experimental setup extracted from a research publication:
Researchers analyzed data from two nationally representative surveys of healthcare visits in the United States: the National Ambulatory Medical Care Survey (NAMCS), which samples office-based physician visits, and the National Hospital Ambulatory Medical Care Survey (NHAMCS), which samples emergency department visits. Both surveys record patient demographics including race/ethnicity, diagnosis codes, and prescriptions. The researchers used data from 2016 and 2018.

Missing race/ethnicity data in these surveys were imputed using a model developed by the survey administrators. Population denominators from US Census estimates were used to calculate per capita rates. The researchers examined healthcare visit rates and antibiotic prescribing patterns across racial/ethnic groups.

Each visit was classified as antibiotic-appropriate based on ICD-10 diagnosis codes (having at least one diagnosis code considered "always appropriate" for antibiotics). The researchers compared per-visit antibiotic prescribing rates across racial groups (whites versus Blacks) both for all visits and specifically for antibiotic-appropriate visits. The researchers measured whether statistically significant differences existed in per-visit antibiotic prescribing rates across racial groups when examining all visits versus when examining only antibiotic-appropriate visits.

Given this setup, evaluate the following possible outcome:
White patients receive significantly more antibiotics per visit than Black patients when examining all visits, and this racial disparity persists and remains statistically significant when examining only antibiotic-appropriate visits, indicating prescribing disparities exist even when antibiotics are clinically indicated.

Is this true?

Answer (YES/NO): NO